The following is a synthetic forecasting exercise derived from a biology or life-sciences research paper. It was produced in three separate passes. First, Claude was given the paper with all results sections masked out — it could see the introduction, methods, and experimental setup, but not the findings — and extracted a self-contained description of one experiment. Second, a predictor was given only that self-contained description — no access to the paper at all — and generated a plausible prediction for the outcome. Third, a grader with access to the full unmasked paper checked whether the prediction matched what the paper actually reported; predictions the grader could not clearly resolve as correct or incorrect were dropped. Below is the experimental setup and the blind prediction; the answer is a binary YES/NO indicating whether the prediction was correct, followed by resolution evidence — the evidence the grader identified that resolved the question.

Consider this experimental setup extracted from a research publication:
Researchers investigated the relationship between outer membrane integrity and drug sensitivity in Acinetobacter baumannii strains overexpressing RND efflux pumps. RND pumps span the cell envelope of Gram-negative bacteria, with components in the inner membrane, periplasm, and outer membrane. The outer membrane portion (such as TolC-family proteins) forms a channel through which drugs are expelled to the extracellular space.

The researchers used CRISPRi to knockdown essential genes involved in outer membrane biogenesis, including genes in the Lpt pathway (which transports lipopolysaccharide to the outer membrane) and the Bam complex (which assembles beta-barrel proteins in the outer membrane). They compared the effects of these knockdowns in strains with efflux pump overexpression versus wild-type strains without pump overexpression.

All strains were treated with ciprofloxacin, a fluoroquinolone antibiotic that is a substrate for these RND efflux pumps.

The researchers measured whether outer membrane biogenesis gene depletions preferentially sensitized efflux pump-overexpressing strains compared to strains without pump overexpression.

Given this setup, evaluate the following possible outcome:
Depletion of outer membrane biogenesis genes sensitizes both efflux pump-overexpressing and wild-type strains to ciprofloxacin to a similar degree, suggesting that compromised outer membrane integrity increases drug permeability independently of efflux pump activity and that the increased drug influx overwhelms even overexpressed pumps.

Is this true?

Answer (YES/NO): NO